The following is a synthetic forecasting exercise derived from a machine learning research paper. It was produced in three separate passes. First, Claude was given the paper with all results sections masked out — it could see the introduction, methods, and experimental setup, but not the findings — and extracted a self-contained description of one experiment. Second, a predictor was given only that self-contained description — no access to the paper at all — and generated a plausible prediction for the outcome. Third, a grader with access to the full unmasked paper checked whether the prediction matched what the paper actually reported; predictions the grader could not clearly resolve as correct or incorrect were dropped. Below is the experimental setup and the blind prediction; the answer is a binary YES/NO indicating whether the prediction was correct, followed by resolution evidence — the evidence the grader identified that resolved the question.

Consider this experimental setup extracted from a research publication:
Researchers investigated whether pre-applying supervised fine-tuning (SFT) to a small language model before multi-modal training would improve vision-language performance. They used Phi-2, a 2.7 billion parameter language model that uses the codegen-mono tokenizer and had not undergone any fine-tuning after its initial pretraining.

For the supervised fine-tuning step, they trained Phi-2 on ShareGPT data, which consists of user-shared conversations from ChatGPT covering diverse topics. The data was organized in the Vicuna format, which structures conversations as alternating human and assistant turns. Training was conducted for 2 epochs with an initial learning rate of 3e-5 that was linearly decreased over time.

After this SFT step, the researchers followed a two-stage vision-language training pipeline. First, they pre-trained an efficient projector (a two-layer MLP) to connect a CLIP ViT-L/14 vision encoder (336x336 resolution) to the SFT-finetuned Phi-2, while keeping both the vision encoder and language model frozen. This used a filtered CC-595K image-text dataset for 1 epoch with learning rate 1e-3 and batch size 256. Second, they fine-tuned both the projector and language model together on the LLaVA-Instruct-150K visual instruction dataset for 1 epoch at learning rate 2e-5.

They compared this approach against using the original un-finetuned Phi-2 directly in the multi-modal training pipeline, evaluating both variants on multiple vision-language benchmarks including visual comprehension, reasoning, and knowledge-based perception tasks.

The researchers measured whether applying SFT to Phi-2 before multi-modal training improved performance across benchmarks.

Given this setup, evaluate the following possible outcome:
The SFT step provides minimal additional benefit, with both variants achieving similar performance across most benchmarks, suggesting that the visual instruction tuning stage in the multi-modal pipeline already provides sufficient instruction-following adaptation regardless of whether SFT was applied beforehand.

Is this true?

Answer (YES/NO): NO